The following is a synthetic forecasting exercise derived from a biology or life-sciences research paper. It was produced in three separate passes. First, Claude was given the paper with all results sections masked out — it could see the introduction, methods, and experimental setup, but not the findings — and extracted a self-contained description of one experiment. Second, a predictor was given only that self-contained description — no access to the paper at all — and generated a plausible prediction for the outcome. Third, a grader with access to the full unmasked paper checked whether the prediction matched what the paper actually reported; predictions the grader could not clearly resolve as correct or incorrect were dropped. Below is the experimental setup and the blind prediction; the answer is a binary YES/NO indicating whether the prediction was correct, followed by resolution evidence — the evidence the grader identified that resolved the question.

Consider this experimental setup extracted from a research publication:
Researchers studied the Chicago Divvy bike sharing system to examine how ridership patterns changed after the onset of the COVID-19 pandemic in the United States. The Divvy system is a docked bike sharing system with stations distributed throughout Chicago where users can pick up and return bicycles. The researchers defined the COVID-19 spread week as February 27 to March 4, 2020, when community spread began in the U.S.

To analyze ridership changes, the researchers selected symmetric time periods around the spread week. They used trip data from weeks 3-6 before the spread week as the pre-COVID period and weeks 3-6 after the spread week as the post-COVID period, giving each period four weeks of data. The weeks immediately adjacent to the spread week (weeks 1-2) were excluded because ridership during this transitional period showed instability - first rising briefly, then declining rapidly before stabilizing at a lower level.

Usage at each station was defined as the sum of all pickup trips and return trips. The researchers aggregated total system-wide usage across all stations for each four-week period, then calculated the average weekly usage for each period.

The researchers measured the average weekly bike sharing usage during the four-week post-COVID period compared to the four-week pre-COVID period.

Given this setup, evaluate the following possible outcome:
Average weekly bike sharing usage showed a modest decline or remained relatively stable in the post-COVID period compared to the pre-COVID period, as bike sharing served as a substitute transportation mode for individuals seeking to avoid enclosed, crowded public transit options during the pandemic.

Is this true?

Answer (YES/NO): NO